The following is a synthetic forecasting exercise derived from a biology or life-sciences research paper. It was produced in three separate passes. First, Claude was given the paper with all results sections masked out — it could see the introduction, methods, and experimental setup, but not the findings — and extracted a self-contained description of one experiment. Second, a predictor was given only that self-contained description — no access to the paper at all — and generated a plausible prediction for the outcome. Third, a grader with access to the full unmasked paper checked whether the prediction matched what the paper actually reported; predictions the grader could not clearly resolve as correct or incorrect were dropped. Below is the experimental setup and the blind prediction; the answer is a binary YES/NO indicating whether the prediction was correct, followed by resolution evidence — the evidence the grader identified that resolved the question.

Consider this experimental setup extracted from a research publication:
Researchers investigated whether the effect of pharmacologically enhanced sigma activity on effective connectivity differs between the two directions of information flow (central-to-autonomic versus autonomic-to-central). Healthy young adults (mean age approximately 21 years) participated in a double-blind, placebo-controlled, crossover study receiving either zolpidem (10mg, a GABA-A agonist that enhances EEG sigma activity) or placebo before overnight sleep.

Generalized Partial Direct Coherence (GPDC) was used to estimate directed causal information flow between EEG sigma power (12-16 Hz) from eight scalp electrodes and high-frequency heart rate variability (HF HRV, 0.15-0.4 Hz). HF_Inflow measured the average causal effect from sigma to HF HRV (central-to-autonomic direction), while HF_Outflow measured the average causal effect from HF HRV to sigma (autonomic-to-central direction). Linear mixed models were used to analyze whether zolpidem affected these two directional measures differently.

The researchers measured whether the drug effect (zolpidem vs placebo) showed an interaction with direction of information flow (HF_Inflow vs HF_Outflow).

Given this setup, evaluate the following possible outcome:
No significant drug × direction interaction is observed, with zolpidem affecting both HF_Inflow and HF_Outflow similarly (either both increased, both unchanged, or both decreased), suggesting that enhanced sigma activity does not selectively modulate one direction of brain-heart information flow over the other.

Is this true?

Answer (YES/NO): NO